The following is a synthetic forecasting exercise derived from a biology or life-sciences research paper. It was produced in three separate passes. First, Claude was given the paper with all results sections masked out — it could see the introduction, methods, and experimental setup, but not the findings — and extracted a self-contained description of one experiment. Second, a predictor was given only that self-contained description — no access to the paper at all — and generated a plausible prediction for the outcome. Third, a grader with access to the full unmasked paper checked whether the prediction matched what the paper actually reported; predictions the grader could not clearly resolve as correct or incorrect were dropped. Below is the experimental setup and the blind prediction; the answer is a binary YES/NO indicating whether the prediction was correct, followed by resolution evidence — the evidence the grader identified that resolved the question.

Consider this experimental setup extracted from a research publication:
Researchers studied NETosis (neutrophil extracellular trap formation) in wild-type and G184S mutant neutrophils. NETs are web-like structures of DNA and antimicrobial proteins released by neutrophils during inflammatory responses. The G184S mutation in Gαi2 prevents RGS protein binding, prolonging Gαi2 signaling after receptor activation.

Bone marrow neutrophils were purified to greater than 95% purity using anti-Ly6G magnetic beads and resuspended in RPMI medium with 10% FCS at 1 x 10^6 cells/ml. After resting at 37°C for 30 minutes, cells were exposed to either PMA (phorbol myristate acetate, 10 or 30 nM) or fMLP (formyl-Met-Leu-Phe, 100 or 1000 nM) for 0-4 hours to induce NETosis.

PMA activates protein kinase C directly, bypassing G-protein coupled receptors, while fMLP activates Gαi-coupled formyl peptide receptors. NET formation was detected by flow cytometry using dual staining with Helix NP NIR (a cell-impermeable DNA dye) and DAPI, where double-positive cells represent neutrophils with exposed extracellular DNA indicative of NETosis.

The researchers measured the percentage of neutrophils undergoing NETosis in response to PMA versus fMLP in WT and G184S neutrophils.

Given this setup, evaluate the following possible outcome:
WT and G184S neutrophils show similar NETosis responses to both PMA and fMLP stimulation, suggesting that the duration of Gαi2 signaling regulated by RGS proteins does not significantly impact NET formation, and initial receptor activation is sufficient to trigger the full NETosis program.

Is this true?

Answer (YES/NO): YES